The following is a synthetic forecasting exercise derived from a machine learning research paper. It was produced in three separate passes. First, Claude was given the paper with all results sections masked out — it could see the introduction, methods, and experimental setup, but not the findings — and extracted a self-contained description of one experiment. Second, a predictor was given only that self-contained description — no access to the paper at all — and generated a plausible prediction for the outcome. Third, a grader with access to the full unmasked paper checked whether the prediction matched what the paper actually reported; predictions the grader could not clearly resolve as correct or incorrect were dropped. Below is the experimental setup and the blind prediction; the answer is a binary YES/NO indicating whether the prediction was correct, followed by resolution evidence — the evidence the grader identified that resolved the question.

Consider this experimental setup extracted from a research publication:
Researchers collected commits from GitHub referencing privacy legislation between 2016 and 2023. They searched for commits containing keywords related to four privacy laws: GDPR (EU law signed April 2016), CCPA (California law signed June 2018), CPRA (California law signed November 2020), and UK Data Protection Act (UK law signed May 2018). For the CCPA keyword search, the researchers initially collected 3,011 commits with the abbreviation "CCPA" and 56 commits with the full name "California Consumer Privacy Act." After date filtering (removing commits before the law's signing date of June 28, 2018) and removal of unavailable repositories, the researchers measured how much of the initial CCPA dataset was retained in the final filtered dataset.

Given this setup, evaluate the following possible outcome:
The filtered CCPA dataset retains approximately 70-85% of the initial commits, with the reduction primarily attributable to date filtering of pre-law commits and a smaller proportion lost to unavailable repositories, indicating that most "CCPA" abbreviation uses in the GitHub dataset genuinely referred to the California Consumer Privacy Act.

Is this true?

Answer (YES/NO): NO